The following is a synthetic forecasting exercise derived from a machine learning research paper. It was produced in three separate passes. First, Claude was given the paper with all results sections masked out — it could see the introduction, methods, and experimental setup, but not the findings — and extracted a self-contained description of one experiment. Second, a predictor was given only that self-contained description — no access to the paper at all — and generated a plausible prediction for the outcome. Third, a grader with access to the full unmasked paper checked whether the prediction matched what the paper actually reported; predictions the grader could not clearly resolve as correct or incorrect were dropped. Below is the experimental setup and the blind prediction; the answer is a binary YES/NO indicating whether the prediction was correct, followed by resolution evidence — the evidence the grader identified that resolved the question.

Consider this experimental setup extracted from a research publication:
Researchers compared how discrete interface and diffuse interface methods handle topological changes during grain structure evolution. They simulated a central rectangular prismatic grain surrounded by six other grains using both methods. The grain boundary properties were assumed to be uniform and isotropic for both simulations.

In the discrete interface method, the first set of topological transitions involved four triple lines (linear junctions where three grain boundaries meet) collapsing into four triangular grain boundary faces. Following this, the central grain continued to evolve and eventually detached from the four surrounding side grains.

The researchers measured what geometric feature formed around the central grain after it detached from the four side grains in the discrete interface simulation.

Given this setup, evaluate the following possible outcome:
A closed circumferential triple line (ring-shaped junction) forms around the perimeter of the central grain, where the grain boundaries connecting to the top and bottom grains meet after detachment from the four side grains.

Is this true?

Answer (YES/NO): NO